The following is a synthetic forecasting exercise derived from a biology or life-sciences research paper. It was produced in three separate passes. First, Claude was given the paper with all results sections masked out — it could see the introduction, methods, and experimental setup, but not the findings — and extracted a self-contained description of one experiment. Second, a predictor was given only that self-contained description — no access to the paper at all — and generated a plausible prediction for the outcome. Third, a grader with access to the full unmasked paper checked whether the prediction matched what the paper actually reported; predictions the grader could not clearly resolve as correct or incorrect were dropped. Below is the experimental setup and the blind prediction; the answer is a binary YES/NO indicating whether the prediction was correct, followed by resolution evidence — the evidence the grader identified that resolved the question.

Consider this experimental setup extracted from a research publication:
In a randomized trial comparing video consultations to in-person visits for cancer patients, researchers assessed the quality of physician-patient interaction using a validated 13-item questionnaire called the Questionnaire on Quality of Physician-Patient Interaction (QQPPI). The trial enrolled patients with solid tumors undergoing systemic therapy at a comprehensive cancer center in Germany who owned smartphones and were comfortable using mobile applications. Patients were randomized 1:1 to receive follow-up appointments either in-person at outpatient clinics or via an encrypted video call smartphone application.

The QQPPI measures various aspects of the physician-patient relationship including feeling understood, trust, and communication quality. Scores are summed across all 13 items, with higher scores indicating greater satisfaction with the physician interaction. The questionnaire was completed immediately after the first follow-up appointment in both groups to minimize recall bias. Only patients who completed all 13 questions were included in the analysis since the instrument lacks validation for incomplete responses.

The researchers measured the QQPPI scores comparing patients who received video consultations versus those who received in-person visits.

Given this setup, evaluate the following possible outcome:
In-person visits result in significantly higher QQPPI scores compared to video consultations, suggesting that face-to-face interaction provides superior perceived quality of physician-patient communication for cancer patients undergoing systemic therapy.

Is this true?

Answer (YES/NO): NO